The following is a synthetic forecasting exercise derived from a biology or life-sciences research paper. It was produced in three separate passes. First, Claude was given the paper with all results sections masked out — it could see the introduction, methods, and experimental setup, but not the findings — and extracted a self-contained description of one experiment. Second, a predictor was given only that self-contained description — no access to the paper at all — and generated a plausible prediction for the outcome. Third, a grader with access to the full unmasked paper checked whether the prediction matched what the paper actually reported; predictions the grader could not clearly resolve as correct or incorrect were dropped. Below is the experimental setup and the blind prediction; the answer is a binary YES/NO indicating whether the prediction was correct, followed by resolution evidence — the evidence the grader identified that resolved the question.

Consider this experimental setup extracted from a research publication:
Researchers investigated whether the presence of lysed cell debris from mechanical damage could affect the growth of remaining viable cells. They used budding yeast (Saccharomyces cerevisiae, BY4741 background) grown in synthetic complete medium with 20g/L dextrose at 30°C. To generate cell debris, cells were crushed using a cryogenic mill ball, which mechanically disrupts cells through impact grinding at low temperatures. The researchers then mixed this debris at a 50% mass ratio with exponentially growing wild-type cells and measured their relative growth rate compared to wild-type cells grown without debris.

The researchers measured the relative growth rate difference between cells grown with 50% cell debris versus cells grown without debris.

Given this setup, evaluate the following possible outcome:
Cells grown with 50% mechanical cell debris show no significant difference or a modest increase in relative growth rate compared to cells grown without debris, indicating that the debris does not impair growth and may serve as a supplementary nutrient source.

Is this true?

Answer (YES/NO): YES